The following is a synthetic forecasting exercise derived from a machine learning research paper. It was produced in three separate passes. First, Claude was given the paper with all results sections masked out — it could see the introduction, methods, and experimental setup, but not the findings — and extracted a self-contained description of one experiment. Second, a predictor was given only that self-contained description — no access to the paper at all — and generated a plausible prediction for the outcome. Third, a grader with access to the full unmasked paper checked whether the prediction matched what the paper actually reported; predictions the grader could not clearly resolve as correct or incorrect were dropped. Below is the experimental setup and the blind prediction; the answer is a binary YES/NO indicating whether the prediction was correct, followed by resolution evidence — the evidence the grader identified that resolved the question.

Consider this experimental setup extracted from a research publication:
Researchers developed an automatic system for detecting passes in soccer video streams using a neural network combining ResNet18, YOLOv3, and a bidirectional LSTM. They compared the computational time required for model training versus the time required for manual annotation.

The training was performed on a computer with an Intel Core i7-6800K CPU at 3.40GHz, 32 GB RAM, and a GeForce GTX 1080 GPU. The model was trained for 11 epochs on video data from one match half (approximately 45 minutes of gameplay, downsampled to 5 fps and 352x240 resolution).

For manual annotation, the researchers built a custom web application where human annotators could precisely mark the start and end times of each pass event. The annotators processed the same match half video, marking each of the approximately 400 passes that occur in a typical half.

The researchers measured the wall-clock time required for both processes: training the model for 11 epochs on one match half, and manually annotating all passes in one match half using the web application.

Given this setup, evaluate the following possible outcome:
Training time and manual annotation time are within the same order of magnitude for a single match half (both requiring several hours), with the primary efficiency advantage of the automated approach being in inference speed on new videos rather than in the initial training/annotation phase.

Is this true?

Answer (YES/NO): NO